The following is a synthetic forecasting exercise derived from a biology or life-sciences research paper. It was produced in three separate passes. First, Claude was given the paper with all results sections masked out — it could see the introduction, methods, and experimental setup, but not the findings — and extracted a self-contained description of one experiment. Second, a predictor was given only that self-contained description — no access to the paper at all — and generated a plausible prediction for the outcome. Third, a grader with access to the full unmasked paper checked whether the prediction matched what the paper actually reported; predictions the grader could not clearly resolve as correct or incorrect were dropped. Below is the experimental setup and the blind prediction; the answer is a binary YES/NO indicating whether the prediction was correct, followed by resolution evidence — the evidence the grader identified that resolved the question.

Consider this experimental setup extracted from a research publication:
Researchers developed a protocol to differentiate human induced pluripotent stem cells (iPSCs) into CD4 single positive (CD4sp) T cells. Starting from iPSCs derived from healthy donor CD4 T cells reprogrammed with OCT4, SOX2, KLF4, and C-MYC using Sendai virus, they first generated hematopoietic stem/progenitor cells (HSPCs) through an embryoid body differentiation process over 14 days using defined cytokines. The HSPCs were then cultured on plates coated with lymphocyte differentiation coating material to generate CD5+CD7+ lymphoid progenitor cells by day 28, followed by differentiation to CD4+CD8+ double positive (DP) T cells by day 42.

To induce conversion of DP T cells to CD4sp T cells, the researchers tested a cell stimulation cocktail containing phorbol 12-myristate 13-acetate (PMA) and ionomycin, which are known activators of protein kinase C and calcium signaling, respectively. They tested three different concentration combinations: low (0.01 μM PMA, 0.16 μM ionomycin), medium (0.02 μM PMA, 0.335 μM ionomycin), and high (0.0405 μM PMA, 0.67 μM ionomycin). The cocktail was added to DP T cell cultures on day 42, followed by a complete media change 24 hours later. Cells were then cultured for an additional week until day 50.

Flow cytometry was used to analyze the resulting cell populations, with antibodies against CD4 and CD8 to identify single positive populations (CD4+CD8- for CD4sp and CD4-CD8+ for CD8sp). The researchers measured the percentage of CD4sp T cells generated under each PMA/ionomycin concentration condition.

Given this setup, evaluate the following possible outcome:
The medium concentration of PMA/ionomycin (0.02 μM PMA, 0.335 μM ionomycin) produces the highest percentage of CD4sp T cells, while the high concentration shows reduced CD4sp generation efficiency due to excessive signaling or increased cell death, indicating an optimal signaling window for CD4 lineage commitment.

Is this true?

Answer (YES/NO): NO